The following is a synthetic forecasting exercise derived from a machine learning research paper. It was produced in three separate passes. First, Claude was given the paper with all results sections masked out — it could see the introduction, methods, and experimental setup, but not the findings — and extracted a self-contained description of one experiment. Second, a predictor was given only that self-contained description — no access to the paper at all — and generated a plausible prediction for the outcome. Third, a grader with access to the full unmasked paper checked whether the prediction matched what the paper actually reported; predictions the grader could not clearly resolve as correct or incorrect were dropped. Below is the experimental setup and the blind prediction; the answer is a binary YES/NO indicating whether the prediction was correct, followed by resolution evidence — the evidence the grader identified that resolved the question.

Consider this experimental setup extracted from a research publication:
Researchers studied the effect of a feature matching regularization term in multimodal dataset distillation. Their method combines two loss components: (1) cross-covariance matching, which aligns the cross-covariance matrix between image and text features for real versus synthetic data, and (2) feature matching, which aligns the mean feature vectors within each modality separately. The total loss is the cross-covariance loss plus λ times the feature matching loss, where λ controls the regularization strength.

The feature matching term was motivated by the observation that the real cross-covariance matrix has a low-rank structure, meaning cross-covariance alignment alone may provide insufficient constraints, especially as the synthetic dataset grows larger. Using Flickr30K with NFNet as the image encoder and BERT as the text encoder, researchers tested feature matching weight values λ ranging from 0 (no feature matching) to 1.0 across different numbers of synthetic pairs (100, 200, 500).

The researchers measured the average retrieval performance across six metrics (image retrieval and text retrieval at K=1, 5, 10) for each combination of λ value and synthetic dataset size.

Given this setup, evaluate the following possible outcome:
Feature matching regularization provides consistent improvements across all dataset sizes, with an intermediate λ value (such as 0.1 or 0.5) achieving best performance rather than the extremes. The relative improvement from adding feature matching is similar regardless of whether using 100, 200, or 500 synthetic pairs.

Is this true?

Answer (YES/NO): NO